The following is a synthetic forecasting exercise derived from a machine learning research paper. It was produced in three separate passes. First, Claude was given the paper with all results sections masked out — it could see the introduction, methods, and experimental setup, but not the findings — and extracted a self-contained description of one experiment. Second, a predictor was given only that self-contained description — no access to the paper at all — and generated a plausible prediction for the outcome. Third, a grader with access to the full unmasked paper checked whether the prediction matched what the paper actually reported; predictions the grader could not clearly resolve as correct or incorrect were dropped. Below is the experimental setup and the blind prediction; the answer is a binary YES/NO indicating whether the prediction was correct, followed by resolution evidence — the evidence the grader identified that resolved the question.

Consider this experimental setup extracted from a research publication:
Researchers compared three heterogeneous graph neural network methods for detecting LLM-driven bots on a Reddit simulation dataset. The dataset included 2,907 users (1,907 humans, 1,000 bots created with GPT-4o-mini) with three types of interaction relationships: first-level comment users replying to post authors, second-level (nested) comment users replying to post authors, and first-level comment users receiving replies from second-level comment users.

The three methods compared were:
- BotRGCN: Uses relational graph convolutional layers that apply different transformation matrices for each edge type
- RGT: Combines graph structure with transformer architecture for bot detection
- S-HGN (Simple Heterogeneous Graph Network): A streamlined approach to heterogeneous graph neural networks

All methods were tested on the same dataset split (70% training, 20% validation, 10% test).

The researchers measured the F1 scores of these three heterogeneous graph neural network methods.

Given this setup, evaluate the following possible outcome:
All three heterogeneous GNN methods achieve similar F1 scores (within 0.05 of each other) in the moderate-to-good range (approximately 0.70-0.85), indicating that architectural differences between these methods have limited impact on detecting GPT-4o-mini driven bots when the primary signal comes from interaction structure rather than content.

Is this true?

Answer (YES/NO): NO